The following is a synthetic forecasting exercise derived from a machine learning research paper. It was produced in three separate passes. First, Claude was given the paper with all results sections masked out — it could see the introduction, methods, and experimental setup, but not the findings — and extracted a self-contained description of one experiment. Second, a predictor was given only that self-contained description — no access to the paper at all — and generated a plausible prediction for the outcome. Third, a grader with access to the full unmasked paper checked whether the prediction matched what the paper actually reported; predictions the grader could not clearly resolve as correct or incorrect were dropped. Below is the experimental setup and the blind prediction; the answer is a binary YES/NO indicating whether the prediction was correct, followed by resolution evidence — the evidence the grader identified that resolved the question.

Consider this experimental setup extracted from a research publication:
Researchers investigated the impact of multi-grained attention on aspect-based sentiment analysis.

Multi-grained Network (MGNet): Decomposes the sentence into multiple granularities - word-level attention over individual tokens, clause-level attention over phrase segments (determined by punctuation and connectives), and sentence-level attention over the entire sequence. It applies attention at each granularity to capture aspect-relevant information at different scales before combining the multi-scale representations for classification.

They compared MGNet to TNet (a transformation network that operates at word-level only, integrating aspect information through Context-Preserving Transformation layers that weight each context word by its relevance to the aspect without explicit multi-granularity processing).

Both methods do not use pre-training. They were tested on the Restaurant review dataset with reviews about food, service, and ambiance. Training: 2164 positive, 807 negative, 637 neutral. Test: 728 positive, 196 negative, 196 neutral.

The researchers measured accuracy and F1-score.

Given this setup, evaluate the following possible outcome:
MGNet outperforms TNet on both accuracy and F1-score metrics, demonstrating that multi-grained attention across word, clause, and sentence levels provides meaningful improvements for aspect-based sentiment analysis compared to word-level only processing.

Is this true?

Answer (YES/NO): YES